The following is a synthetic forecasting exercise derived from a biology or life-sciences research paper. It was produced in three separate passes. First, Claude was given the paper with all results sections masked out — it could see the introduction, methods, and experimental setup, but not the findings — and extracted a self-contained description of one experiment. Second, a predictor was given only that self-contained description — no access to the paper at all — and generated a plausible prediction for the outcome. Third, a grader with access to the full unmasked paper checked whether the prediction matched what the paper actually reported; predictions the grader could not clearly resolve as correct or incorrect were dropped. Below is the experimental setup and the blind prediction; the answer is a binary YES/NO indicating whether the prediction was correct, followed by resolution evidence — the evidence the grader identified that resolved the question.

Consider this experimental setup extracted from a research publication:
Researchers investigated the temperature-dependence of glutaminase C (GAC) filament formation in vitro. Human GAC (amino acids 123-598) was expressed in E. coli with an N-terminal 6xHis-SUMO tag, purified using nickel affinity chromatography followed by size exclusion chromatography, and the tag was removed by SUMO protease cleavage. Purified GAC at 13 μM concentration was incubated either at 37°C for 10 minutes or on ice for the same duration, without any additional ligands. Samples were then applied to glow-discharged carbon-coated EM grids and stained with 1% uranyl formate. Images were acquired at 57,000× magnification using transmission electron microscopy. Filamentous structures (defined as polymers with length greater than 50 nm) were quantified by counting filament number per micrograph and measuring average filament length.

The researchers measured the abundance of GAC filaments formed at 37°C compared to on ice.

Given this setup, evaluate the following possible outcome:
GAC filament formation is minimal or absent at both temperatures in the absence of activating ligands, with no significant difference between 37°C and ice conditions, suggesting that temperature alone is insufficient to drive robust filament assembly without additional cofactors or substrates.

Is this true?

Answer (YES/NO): NO